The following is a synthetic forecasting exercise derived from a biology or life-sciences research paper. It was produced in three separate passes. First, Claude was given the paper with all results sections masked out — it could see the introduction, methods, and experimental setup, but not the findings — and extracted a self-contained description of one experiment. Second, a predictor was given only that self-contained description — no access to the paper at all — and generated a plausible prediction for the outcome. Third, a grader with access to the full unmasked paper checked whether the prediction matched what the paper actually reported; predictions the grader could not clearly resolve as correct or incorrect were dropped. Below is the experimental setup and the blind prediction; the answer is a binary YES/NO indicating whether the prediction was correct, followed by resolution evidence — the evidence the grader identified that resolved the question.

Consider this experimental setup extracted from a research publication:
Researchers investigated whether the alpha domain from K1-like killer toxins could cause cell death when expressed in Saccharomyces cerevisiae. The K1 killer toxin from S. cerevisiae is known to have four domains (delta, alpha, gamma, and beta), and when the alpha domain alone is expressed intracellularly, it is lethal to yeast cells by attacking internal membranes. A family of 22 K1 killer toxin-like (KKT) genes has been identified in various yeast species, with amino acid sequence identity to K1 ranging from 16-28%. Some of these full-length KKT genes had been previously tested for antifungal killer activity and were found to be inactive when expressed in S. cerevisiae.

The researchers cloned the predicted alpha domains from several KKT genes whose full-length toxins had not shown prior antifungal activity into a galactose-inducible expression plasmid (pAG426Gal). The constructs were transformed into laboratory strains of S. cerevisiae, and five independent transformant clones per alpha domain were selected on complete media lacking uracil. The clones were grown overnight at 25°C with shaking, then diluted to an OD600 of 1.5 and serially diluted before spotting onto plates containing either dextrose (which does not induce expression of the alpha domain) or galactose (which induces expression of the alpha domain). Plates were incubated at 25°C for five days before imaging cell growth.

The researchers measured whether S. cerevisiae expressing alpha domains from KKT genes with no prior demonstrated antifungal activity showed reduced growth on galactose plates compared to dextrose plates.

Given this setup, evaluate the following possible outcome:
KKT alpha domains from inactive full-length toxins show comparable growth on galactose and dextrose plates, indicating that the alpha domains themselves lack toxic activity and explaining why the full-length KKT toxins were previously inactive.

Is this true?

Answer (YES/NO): NO